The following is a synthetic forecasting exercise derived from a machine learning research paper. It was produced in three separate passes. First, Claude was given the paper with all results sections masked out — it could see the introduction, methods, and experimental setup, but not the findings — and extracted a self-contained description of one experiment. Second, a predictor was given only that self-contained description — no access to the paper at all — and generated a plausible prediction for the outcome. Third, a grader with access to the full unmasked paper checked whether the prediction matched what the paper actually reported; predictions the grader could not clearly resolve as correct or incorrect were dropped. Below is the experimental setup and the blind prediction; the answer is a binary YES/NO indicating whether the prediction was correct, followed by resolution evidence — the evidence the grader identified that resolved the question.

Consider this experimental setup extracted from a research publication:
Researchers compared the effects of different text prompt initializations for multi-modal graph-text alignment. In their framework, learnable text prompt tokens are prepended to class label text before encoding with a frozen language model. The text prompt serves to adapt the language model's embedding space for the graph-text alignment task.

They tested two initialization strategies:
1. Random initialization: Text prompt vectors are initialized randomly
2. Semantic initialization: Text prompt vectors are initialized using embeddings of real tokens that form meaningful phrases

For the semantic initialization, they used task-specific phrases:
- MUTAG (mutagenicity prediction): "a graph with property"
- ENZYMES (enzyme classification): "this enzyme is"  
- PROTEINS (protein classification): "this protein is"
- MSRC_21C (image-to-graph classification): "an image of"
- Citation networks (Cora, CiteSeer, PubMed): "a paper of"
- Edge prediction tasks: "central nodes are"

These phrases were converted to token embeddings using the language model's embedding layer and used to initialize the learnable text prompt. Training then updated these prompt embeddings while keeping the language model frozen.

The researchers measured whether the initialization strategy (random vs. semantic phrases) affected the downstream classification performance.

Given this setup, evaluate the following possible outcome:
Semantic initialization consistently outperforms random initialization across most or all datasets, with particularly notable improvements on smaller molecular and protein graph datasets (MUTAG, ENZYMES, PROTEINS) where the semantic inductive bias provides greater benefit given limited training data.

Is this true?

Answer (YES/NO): NO